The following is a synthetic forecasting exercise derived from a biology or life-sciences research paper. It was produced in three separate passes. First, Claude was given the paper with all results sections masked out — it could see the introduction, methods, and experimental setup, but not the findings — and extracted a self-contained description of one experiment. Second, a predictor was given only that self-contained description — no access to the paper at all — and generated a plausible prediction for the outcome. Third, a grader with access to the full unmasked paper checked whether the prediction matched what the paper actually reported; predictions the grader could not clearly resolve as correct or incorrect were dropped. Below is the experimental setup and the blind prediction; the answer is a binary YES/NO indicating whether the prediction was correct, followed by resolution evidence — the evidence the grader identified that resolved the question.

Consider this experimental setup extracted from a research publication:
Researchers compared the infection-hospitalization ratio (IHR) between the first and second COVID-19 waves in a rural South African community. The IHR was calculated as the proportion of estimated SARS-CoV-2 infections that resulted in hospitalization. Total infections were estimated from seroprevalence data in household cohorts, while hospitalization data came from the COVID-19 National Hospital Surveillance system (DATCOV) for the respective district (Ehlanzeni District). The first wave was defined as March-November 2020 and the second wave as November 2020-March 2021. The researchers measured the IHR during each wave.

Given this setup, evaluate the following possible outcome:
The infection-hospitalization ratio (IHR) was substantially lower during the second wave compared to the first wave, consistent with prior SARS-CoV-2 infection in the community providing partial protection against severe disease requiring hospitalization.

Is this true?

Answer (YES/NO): NO